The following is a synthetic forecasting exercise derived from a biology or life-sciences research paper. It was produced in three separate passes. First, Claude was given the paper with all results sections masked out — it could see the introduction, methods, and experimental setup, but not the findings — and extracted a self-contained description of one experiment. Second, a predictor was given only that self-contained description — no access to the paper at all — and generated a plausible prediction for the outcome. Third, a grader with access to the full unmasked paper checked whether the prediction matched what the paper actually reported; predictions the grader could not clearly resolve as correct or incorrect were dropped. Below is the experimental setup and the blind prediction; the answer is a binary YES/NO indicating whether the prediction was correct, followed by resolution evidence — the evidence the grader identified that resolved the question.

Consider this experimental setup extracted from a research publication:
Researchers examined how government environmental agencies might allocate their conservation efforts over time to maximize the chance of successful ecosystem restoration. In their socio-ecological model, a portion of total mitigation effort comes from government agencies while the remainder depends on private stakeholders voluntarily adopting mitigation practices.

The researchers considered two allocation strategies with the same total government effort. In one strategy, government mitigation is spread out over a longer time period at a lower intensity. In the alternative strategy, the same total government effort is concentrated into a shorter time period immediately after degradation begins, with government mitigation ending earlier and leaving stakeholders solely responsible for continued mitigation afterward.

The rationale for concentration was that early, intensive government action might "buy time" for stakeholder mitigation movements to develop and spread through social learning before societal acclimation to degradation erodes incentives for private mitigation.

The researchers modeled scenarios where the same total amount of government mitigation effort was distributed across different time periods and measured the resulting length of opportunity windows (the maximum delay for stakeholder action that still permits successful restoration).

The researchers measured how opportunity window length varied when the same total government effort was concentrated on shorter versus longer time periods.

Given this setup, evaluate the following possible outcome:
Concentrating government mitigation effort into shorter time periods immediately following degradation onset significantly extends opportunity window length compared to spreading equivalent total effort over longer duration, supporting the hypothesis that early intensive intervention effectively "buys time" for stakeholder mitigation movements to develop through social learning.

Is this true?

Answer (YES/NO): YES